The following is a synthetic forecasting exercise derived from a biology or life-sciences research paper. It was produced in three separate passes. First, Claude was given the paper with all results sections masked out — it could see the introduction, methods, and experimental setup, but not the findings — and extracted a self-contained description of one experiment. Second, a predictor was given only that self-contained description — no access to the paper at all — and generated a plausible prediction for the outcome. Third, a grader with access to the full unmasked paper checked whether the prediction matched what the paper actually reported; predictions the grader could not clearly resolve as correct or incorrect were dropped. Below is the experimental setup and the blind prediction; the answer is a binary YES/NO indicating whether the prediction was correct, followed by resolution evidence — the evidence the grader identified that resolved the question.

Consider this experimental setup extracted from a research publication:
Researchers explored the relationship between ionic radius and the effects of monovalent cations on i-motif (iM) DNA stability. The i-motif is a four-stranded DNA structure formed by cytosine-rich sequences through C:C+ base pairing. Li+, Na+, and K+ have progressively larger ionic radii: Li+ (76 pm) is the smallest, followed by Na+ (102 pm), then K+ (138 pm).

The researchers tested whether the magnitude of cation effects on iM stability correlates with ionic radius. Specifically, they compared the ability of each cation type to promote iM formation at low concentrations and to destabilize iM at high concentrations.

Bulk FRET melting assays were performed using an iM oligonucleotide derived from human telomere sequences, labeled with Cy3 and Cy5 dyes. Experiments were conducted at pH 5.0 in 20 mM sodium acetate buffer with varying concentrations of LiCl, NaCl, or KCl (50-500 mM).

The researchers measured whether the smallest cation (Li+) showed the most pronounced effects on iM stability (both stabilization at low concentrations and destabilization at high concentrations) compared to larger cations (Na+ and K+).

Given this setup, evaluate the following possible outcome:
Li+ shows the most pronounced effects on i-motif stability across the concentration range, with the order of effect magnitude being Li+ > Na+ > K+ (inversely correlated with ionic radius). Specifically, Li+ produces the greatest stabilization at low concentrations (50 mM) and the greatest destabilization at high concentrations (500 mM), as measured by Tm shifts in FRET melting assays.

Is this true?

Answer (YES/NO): YES